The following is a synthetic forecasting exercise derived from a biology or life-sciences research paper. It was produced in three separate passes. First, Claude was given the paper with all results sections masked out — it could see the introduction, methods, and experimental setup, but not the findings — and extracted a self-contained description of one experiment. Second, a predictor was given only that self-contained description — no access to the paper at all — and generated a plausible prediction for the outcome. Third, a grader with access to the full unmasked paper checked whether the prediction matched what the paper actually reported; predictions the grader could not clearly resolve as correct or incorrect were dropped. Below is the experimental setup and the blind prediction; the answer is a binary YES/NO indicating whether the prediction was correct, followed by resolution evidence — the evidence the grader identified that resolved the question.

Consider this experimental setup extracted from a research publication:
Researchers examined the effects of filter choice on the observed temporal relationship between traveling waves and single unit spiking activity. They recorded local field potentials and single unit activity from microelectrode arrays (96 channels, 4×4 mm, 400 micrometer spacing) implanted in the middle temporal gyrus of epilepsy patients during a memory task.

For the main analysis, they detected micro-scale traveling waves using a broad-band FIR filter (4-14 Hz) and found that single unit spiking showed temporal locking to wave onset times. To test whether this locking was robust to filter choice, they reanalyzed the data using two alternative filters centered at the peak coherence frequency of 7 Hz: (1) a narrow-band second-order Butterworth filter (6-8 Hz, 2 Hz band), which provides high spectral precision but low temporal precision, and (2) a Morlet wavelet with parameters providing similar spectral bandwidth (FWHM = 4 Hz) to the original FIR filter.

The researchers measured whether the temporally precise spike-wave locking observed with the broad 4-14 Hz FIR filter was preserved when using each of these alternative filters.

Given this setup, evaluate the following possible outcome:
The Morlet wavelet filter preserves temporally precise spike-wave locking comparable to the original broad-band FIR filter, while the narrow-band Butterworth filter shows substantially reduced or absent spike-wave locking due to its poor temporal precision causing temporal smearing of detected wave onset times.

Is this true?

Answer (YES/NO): YES